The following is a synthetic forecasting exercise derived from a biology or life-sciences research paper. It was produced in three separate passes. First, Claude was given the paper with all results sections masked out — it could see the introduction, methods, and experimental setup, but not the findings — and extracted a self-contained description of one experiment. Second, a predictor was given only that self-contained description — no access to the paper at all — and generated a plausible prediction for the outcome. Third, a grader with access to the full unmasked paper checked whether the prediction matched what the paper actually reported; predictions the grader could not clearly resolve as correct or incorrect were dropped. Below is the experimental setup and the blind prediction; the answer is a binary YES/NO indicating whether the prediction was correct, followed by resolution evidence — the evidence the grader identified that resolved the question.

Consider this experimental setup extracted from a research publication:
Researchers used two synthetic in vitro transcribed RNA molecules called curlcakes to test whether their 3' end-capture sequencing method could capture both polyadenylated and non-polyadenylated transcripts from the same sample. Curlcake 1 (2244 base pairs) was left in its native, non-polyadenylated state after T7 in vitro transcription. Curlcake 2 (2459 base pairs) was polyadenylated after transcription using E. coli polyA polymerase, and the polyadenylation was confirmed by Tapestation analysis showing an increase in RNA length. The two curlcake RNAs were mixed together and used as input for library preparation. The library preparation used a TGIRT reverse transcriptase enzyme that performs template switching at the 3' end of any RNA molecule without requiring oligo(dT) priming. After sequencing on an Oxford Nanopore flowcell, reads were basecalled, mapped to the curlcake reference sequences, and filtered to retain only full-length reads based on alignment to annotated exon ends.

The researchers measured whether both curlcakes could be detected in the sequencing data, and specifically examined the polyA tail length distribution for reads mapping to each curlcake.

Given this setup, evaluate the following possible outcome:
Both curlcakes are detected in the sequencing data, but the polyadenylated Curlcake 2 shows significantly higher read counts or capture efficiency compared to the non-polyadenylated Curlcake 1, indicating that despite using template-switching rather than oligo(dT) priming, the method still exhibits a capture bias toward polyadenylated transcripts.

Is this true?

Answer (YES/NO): NO